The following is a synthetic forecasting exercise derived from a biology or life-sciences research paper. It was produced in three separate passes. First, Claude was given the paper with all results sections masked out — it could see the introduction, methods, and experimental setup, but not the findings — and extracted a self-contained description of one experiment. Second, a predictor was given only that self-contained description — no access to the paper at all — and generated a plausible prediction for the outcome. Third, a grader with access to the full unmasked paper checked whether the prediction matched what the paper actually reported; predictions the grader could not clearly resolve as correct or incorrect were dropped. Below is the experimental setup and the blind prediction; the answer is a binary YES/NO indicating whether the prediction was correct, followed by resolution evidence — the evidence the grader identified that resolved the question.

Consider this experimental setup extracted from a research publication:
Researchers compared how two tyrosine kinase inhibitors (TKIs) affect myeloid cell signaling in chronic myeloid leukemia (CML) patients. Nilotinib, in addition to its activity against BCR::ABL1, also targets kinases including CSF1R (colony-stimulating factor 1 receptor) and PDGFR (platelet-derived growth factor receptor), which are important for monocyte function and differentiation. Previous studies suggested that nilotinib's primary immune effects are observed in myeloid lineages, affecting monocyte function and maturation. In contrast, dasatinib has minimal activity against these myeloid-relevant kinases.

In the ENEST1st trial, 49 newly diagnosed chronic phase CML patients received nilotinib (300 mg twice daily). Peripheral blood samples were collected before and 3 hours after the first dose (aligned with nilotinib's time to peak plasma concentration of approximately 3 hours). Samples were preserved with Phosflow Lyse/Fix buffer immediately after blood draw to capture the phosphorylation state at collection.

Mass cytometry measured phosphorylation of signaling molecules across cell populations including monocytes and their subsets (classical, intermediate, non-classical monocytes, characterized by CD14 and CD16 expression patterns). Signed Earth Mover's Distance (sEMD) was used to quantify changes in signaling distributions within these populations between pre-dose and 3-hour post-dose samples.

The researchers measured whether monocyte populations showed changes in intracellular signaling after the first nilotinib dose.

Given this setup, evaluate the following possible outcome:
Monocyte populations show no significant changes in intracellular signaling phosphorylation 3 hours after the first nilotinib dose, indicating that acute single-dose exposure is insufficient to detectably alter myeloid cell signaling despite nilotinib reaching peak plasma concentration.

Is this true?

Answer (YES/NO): NO